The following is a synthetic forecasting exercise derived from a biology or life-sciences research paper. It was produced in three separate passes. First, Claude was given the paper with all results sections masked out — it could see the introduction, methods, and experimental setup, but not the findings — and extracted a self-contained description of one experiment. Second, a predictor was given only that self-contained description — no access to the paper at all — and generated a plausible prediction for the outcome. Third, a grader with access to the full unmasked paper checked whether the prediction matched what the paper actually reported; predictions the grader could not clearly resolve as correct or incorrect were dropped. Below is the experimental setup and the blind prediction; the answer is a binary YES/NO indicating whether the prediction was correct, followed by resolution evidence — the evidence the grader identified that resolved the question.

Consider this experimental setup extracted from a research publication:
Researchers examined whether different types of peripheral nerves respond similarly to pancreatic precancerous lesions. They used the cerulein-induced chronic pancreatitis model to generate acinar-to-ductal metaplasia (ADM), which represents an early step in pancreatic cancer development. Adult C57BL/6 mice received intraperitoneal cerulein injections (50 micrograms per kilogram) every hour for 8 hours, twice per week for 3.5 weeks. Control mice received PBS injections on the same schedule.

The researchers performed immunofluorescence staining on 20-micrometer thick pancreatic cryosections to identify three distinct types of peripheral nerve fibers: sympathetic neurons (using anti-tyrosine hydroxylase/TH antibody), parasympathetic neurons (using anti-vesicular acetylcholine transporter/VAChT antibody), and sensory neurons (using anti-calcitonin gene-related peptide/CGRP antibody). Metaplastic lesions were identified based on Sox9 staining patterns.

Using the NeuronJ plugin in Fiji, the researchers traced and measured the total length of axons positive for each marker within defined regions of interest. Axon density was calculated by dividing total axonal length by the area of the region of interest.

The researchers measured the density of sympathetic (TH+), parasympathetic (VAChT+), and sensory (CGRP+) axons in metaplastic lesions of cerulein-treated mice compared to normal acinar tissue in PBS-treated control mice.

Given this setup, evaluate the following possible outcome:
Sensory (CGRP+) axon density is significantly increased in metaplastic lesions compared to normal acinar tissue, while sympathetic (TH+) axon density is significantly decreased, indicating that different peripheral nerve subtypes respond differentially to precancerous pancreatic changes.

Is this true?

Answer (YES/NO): NO